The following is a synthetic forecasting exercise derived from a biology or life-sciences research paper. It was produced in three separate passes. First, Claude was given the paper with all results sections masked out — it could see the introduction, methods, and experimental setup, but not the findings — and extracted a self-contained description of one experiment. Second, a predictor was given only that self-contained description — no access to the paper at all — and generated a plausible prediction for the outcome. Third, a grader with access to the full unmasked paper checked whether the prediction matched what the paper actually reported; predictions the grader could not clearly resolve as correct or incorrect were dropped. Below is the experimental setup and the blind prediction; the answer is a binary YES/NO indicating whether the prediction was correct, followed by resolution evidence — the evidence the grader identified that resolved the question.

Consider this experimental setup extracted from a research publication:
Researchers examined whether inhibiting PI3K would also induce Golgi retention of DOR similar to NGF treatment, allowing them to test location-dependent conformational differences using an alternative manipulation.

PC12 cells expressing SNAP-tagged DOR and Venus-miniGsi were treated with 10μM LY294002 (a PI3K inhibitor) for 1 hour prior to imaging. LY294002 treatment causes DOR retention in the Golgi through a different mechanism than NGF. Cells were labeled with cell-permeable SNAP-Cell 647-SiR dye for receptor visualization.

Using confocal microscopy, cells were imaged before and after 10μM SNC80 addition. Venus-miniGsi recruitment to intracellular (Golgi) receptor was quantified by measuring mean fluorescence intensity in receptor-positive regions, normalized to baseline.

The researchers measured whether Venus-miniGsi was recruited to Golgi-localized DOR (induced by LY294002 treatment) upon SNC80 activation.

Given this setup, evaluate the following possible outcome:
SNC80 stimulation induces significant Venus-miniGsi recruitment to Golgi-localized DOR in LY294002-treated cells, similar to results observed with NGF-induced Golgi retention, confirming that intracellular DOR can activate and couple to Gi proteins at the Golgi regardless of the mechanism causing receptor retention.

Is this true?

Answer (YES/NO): NO